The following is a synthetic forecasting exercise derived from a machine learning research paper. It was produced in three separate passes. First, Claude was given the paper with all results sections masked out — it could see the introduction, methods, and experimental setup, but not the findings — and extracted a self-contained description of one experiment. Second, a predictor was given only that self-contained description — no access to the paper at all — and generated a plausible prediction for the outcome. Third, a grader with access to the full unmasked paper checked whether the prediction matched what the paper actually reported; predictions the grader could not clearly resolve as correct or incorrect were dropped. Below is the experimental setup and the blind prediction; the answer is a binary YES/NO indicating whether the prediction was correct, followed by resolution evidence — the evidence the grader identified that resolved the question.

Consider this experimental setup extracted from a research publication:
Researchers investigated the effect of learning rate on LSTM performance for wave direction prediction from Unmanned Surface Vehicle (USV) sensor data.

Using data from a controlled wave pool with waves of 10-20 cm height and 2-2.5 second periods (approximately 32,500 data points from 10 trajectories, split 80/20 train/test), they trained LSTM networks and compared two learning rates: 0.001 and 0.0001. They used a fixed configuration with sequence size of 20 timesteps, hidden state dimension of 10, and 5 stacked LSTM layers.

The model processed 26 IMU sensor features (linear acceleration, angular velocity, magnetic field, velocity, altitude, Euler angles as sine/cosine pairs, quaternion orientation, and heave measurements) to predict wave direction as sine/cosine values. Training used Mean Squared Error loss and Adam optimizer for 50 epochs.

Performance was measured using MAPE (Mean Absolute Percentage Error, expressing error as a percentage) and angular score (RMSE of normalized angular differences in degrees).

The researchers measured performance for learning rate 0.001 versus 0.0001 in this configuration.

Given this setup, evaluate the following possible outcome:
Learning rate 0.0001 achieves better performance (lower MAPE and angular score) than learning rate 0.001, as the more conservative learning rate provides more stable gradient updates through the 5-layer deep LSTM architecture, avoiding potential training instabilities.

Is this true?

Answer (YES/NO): NO